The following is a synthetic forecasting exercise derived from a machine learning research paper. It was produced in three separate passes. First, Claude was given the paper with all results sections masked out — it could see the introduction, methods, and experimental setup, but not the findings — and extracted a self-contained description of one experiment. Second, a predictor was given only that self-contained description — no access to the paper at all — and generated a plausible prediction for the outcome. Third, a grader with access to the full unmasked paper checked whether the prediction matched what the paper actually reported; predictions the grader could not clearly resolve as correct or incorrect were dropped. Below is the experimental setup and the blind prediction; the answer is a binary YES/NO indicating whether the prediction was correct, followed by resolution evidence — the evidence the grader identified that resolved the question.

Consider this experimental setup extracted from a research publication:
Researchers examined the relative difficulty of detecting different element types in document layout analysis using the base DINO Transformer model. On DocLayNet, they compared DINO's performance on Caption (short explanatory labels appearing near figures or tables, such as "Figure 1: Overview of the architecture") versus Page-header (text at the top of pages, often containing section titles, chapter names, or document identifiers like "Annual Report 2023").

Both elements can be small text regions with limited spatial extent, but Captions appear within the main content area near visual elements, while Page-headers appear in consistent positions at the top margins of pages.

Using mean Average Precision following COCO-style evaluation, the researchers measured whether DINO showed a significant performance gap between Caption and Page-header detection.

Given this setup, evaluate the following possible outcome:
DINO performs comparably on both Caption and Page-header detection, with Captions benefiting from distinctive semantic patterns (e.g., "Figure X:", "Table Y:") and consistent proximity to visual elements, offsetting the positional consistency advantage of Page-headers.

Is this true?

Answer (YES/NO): NO